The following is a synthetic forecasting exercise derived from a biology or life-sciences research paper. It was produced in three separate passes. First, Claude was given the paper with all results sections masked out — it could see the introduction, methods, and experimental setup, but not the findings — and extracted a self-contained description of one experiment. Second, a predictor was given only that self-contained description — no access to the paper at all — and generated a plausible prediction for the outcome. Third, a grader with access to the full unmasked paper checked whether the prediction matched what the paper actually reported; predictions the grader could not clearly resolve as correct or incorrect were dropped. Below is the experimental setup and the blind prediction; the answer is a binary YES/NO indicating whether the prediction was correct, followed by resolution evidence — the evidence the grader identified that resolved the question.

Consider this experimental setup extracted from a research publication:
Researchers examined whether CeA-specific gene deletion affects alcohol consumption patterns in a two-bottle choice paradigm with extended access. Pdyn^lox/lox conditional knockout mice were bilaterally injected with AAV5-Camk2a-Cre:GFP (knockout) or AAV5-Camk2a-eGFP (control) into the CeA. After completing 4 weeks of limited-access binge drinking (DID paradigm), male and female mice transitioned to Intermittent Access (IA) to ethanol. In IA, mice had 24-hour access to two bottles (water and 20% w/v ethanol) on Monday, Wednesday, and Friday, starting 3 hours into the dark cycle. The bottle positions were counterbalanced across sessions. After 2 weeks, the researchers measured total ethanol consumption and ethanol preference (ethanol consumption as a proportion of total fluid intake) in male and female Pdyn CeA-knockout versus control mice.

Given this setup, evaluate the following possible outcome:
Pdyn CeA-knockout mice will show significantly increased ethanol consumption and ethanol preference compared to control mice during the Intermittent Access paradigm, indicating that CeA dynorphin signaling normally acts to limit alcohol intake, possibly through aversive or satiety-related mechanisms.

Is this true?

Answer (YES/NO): NO